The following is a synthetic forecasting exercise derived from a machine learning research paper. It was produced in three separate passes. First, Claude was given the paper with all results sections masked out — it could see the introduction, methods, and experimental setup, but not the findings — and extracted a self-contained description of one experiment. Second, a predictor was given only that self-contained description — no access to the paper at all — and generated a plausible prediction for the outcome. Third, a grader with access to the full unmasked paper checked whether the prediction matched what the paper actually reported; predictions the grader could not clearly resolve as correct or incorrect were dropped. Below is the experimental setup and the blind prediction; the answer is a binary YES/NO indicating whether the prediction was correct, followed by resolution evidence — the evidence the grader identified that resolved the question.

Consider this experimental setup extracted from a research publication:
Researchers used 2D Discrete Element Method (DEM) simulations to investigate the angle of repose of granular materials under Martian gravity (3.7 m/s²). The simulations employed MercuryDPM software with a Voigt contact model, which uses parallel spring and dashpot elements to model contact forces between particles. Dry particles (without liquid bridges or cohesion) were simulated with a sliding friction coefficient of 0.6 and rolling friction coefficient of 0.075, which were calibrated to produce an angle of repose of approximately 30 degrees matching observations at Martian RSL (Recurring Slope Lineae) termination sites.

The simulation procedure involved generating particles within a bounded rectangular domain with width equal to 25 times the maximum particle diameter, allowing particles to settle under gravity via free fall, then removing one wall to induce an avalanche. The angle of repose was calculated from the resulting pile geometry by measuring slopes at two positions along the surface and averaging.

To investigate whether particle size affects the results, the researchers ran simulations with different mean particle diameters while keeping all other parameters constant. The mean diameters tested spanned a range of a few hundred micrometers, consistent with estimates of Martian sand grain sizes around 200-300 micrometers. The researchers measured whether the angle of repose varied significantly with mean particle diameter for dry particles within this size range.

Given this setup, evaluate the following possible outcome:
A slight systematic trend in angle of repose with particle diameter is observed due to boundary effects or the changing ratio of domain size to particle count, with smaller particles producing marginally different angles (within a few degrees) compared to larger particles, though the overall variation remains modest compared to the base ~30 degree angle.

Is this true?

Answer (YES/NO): NO